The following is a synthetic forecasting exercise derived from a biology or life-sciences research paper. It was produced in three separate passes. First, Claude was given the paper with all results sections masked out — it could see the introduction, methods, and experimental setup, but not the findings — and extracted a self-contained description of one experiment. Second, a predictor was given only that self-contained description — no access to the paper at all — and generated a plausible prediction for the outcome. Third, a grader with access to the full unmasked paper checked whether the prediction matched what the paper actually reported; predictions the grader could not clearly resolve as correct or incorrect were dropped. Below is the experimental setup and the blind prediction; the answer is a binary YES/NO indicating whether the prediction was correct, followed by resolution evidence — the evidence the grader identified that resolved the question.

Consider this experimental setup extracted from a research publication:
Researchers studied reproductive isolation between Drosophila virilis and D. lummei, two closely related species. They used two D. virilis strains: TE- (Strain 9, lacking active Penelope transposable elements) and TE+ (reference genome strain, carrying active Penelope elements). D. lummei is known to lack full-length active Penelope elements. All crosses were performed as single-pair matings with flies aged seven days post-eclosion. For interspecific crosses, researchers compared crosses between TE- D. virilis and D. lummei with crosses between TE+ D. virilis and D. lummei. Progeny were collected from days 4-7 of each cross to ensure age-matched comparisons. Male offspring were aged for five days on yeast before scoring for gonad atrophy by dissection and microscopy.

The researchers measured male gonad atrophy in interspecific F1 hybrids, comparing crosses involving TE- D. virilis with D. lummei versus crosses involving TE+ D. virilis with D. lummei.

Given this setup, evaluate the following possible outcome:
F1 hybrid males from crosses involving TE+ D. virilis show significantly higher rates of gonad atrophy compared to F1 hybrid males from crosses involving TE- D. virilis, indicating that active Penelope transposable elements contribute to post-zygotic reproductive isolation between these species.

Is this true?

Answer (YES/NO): NO